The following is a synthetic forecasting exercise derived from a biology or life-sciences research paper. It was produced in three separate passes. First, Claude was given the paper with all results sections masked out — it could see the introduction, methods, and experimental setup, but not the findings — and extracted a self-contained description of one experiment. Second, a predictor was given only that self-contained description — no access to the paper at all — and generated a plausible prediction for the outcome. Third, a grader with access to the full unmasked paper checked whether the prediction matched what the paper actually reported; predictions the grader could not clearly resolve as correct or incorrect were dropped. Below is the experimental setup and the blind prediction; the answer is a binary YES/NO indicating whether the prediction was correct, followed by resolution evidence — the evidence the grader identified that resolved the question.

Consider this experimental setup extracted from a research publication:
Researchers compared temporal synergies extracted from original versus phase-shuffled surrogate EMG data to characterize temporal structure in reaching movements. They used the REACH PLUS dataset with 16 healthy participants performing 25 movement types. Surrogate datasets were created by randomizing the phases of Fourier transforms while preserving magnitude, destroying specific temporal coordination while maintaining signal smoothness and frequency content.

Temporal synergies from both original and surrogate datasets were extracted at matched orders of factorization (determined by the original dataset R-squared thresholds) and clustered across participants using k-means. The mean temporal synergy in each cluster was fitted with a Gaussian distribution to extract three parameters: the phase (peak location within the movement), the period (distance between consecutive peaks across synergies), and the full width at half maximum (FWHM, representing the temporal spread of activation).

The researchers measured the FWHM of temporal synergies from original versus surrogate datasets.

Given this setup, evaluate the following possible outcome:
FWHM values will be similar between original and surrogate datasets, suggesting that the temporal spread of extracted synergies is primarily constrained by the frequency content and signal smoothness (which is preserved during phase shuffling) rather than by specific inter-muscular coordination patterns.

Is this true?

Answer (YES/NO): NO